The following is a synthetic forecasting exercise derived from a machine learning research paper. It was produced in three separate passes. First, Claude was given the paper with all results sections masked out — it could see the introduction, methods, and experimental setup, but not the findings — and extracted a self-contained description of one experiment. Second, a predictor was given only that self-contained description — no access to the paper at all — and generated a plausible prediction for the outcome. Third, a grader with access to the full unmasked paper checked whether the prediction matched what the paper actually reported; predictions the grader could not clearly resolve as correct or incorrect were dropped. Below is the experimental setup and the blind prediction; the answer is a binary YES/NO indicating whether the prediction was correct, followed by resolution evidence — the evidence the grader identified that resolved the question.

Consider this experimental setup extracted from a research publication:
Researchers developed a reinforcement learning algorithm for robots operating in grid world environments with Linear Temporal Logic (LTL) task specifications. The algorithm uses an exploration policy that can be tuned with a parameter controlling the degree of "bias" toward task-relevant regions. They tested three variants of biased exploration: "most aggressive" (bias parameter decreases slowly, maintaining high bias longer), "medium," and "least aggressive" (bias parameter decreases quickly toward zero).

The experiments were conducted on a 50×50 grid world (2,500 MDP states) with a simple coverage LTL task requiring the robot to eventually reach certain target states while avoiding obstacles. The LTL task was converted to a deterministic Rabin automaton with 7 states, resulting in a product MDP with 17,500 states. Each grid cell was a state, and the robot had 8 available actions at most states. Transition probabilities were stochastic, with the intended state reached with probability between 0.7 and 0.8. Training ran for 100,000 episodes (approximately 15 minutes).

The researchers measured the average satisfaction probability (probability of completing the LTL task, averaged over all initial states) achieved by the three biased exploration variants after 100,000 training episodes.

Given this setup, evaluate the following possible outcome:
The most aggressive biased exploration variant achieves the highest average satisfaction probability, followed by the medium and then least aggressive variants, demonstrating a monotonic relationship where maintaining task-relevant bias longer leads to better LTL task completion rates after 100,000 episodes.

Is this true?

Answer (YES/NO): NO